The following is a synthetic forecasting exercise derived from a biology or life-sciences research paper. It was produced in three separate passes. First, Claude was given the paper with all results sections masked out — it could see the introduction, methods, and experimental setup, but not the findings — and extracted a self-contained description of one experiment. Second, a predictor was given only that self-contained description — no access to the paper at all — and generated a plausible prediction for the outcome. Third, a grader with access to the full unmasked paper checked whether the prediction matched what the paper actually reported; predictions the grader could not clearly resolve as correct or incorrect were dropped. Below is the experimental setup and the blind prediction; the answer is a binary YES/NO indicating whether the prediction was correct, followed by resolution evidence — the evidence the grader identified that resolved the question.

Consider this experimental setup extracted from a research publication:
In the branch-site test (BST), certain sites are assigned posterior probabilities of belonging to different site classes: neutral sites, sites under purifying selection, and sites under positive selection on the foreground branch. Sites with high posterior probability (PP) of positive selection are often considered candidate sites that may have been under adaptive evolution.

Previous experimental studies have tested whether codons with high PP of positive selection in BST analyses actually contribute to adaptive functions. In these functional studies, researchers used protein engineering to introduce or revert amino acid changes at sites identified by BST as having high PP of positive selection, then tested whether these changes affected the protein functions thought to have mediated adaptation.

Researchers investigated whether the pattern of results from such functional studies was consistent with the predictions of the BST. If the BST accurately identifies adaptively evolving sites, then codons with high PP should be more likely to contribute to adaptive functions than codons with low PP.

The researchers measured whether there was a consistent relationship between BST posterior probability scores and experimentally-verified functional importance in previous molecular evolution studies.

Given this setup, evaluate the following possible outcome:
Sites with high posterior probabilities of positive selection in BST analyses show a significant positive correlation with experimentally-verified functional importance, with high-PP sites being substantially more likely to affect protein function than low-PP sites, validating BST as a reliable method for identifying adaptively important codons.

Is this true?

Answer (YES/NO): NO